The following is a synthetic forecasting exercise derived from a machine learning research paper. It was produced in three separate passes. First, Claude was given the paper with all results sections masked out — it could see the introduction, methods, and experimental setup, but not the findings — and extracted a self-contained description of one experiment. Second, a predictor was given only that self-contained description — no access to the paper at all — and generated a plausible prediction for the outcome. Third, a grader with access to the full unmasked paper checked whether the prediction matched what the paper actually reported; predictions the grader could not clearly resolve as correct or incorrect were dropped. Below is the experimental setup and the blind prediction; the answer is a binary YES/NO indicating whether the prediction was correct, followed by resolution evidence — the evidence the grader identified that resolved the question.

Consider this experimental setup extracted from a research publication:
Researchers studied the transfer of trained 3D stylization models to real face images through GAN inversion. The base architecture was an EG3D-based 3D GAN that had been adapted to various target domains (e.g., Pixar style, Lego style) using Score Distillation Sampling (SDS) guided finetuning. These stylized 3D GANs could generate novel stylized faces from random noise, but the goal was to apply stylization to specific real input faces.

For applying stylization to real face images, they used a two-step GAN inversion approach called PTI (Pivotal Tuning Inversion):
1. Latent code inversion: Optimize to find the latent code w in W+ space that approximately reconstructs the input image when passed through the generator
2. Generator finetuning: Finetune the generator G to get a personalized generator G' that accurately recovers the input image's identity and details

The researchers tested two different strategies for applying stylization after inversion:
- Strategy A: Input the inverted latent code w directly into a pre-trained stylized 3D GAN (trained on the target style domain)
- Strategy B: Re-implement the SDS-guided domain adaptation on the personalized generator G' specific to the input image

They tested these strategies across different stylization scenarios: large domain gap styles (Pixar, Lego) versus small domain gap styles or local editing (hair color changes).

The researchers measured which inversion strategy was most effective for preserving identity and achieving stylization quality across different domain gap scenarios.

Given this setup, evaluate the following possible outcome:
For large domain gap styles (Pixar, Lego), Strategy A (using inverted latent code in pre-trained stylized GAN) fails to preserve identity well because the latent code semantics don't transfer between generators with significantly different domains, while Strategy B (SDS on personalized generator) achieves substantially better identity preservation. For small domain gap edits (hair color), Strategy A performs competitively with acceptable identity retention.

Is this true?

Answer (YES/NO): NO